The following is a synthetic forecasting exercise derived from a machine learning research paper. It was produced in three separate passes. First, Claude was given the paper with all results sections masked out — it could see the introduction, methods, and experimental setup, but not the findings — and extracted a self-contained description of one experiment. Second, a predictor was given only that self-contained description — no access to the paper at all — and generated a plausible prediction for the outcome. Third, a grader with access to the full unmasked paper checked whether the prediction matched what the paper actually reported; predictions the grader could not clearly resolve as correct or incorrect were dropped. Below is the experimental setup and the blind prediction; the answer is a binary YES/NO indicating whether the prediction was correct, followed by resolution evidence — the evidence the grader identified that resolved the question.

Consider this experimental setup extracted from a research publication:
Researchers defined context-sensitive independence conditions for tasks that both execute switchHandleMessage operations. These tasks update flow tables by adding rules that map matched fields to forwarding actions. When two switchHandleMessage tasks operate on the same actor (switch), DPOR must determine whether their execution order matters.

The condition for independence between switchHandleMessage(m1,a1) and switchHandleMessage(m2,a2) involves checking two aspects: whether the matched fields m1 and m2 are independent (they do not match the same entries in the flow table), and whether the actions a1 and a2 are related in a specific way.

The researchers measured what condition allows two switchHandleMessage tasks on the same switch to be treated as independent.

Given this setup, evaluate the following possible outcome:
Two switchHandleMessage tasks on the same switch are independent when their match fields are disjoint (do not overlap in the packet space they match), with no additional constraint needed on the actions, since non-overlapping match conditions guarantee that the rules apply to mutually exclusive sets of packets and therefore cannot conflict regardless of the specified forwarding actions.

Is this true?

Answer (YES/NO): NO